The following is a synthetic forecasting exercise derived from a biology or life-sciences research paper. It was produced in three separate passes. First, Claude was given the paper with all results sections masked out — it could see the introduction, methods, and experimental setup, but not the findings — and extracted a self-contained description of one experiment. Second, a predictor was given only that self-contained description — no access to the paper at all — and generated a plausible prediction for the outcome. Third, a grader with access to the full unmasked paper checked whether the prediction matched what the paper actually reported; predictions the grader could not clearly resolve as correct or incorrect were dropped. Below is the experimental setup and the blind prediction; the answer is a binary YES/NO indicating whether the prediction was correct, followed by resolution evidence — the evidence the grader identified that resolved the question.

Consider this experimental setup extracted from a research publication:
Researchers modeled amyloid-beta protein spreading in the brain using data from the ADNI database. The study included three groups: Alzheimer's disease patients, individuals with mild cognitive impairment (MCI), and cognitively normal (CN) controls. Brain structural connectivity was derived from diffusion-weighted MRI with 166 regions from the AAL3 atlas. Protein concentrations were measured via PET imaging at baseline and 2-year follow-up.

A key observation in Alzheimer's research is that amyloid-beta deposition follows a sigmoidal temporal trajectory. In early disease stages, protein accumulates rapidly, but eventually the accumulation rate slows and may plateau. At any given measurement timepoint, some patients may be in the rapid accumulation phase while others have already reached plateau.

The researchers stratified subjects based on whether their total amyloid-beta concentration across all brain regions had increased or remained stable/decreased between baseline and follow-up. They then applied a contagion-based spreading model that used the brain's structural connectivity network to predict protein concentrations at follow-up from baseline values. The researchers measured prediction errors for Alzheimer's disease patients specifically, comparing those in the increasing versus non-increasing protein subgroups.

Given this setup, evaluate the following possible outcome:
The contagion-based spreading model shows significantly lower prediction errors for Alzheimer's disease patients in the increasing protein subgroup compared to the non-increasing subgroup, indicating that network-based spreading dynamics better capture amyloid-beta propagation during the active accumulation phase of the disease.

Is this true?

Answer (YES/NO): NO